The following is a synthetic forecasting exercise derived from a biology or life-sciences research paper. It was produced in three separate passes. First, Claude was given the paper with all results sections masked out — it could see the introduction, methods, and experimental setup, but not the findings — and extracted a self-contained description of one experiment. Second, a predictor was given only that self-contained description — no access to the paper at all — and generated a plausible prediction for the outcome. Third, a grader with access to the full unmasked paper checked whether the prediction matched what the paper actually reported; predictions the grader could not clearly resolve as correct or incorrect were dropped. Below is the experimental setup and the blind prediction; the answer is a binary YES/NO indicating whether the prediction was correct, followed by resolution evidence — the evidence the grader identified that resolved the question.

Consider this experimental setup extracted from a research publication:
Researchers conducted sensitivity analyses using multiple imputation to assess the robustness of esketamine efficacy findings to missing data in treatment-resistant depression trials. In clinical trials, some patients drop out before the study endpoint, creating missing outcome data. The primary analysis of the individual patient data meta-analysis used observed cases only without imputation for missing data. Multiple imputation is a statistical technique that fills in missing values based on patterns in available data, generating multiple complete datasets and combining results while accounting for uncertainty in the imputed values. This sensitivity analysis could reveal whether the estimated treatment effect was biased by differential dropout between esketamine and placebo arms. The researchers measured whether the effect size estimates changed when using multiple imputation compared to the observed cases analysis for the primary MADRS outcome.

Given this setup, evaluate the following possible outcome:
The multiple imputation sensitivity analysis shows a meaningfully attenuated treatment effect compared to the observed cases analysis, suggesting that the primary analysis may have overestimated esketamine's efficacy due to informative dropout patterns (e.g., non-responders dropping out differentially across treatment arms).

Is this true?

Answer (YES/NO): YES